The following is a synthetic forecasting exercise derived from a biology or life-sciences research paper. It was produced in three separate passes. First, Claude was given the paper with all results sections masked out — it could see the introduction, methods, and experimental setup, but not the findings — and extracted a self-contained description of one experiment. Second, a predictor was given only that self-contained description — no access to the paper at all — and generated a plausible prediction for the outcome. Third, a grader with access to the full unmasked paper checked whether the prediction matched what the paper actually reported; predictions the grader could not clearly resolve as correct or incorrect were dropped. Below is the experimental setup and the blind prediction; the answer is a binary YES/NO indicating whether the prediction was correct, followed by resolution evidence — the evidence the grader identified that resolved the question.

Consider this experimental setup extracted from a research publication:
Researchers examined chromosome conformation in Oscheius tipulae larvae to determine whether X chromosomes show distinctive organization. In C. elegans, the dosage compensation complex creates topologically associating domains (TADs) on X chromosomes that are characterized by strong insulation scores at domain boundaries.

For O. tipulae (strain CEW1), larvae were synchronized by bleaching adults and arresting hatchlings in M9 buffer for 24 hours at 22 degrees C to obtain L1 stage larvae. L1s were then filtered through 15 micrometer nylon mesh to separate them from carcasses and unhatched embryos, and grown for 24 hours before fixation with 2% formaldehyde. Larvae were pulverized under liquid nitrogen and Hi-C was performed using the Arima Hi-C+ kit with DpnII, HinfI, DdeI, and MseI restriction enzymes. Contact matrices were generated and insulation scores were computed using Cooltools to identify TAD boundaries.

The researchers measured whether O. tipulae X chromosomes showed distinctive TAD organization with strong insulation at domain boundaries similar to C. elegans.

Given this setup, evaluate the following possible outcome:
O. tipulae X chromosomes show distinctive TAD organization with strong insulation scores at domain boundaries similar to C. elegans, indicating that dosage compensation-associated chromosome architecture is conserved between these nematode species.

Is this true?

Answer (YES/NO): NO